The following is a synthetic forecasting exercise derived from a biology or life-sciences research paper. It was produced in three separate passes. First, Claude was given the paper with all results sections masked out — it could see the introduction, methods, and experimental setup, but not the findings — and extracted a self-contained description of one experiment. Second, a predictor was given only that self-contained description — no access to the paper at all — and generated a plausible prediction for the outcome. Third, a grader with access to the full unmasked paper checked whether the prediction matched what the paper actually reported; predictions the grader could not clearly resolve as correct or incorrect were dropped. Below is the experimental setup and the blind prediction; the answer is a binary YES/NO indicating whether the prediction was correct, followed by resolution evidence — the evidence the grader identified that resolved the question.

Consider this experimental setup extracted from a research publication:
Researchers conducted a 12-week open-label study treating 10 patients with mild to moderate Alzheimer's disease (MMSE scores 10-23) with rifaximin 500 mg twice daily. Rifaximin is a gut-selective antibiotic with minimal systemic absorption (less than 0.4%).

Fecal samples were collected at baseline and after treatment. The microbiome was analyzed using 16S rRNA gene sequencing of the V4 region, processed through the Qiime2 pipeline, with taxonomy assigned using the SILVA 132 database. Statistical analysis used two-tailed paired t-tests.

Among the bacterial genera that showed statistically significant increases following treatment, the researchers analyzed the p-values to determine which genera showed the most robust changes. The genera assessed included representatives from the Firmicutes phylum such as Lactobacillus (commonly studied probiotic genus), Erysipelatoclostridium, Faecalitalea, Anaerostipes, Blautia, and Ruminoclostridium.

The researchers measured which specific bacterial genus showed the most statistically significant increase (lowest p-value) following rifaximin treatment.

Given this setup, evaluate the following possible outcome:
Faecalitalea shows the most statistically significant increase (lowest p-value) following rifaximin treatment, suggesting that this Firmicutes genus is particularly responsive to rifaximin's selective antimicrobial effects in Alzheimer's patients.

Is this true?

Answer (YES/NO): NO